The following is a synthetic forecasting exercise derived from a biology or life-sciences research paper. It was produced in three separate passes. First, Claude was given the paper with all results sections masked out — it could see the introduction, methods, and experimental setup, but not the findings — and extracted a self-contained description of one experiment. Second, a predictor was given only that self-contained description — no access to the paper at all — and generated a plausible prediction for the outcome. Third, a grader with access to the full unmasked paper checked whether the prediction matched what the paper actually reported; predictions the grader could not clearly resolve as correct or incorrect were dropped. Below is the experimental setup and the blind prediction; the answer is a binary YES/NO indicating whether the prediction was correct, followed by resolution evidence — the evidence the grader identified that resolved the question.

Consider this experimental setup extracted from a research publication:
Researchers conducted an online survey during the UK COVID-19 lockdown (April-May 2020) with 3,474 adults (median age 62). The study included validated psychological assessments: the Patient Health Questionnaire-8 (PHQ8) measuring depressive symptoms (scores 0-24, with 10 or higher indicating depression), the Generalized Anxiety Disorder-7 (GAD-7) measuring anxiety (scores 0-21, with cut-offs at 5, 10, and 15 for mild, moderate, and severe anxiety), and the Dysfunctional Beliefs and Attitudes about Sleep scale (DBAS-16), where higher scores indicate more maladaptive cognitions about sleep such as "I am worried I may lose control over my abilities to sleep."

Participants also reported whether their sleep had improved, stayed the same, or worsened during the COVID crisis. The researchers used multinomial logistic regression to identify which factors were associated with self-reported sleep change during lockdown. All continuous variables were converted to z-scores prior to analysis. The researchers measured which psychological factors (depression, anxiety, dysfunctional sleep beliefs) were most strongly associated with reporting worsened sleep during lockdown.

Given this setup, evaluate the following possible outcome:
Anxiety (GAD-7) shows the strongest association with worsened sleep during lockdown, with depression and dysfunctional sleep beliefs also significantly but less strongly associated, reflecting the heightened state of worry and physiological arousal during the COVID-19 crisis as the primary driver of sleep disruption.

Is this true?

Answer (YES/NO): NO